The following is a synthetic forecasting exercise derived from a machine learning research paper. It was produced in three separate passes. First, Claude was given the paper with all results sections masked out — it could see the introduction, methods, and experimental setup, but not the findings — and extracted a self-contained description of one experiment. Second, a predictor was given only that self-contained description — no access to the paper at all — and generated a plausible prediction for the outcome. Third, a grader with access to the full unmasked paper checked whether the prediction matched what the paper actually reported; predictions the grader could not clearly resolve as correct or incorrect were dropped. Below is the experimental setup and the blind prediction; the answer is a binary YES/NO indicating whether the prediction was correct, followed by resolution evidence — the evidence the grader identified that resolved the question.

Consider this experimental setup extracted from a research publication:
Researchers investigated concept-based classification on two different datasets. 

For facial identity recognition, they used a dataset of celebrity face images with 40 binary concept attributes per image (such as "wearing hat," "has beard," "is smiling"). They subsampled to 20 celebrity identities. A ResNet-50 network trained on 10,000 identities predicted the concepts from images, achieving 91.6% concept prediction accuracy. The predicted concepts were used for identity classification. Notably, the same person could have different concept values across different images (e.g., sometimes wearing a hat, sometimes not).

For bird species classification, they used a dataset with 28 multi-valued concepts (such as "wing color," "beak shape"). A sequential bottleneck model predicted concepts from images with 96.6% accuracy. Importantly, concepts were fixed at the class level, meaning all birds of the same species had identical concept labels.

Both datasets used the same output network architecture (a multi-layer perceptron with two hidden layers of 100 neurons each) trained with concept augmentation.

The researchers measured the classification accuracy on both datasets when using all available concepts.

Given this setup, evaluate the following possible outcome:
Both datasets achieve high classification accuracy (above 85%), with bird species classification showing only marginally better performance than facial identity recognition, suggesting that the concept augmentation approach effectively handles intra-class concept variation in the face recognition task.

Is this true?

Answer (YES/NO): NO